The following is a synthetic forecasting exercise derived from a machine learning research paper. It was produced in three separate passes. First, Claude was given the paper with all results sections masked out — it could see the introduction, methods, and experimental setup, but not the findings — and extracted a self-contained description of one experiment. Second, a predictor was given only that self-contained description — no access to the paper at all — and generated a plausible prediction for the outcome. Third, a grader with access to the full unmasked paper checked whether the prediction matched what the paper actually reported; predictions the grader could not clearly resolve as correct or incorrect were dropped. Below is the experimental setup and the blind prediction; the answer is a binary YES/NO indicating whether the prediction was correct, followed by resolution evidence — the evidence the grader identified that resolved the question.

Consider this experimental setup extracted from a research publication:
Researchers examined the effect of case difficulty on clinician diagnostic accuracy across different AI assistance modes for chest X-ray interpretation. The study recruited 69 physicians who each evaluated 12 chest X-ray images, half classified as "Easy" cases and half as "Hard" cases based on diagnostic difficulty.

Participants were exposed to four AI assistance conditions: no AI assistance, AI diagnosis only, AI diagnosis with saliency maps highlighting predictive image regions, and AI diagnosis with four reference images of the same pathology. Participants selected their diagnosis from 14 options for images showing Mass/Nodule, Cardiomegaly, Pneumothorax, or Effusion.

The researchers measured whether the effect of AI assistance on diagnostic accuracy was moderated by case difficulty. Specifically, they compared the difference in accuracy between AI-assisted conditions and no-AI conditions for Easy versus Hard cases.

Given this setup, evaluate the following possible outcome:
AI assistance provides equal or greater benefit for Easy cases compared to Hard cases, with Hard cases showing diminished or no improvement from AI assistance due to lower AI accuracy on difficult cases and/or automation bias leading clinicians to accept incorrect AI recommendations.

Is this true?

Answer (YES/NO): YES